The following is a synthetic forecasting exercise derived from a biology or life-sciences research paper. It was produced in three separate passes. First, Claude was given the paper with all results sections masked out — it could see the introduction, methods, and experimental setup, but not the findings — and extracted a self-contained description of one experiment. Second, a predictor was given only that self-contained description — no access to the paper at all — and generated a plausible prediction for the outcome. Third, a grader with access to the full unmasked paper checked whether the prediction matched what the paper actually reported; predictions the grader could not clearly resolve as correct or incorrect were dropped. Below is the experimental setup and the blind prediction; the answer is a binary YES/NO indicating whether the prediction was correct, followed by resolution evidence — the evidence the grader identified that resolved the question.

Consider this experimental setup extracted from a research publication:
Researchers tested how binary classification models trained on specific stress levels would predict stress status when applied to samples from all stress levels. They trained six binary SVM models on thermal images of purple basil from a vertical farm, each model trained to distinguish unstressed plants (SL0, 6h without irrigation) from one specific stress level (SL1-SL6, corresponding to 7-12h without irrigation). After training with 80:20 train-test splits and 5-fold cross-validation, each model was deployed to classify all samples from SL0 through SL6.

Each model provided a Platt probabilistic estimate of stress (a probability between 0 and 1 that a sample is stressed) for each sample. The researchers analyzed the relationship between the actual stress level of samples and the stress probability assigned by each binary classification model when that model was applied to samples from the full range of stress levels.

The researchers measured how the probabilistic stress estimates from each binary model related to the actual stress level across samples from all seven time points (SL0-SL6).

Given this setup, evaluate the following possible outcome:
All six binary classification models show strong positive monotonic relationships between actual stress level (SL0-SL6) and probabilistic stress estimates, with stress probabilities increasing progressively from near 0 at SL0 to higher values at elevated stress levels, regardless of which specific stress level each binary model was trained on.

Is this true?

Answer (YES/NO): NO